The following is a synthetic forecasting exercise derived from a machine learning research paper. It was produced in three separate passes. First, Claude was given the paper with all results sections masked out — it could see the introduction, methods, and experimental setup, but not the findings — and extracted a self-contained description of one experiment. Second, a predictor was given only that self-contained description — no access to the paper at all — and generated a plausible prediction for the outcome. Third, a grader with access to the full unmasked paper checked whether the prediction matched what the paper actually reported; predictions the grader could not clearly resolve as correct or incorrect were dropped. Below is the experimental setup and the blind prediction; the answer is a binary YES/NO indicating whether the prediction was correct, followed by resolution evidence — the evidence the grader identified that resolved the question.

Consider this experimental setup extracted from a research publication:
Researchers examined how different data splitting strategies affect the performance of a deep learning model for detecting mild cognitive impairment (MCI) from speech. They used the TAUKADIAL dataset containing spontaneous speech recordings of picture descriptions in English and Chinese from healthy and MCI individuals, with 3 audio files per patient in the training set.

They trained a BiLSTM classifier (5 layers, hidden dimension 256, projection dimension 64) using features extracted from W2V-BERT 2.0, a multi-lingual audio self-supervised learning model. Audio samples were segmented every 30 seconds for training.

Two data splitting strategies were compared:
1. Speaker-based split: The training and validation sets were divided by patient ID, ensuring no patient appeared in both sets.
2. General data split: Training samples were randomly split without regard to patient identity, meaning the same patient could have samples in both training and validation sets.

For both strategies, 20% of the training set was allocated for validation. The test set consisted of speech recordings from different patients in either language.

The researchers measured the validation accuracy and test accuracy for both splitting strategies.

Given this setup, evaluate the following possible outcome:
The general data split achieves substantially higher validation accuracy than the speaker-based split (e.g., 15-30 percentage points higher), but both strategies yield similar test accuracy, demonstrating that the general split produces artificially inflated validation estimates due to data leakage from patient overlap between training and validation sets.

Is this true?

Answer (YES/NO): YES